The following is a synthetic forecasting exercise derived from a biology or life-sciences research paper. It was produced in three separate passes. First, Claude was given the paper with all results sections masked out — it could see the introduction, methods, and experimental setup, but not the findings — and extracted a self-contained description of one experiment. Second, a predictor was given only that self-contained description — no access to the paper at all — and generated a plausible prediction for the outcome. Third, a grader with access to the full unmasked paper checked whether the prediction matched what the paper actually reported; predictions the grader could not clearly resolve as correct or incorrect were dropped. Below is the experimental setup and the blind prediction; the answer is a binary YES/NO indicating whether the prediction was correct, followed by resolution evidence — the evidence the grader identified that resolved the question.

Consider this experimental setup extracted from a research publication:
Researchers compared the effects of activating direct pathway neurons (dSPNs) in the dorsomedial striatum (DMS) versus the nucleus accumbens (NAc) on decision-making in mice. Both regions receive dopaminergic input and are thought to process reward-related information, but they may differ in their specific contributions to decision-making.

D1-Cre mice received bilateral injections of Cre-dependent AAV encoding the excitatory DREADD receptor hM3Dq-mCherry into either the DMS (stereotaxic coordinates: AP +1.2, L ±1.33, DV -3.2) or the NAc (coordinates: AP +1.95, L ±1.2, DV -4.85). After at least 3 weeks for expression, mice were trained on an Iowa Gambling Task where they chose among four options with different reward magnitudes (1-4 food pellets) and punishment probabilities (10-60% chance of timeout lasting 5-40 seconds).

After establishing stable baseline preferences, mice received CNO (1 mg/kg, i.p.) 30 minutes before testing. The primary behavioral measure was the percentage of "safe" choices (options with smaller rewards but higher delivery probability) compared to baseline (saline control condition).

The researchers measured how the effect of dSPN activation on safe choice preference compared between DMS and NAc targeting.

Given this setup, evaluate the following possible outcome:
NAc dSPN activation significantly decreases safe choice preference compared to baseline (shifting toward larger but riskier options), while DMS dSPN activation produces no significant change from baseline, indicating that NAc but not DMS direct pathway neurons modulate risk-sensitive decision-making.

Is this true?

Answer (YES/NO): NO